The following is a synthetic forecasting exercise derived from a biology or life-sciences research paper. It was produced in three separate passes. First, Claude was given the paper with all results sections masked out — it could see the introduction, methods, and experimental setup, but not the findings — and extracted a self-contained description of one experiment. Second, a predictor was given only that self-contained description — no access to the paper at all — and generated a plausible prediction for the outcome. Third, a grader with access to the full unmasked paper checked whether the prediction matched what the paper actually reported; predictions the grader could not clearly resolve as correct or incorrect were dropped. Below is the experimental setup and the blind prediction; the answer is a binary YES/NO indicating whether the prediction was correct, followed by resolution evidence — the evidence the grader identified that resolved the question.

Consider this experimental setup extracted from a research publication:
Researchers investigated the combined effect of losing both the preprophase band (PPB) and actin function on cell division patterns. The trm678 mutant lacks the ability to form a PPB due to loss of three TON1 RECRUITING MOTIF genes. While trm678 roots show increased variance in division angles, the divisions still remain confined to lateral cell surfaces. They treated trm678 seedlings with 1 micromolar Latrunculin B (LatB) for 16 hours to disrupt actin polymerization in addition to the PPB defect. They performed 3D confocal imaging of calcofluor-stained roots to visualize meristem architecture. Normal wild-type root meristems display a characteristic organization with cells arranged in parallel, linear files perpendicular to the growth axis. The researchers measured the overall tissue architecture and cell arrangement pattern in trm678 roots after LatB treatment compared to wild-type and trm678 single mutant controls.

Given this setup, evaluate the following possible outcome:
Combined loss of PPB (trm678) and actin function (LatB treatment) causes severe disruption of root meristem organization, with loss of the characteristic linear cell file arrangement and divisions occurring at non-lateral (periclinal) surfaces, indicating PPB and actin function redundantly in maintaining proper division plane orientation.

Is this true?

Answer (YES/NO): NO